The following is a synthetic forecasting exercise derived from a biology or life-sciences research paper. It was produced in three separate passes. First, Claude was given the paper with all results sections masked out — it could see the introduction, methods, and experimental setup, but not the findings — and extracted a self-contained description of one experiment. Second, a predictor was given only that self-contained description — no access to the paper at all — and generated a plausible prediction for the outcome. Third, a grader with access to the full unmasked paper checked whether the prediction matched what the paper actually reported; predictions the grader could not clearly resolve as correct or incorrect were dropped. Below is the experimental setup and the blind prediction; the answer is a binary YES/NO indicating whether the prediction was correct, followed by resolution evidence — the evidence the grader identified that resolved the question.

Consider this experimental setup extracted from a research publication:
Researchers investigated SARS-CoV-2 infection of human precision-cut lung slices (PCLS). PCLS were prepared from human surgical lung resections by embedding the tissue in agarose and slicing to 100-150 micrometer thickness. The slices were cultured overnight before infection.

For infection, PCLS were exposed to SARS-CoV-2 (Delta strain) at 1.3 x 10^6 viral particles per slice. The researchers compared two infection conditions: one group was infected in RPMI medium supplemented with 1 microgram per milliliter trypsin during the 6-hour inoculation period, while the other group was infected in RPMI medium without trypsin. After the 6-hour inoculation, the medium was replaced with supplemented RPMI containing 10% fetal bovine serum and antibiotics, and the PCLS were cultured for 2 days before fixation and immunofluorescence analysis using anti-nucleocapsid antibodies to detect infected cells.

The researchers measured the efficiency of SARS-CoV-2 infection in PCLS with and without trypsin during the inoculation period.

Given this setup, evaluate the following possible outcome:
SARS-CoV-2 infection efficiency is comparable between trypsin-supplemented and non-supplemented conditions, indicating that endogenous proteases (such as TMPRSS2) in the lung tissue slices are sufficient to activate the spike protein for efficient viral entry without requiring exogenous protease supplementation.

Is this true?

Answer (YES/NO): NO